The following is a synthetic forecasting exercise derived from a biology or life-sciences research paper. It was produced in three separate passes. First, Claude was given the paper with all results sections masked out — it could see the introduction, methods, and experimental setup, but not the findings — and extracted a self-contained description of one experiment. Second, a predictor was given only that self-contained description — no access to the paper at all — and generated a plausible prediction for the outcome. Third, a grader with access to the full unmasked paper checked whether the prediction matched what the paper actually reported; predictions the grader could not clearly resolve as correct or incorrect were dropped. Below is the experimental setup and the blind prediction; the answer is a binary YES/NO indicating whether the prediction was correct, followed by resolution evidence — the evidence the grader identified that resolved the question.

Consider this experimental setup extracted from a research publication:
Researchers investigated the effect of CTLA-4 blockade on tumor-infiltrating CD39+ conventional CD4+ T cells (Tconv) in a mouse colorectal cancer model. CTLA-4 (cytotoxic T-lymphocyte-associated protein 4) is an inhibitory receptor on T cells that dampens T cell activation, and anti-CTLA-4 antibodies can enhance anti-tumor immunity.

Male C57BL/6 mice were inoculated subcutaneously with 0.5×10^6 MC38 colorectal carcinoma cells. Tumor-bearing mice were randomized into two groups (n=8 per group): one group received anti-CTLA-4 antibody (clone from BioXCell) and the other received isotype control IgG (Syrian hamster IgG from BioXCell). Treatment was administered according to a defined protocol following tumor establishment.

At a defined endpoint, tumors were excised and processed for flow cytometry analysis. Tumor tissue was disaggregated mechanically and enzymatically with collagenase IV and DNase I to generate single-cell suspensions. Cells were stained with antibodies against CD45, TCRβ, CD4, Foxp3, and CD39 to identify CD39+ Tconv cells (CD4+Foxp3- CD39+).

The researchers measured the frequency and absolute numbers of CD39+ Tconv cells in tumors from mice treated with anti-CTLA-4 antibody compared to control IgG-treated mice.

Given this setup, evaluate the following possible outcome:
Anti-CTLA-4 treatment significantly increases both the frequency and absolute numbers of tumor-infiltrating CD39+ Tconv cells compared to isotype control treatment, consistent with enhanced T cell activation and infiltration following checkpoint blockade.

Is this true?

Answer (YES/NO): NO